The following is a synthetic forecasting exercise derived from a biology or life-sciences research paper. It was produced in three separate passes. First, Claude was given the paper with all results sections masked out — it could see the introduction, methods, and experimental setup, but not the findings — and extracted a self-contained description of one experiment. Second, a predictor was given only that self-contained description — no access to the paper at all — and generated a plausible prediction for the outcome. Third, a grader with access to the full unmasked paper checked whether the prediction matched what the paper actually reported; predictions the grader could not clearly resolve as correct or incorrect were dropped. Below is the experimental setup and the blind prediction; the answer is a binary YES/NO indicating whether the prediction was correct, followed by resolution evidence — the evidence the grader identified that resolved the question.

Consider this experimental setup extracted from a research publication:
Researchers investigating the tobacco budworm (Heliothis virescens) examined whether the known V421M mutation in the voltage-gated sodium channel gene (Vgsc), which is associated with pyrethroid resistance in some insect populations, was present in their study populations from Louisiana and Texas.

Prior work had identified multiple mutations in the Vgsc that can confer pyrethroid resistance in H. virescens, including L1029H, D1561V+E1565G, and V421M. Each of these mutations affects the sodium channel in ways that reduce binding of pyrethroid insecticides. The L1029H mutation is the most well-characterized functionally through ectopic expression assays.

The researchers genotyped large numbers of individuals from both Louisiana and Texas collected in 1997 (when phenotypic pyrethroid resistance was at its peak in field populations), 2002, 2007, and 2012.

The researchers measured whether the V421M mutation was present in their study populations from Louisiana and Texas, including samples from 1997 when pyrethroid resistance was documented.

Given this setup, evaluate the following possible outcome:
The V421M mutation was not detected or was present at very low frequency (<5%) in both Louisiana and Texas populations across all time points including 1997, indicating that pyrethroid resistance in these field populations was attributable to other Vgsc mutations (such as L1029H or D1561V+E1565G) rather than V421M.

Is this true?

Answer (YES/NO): YES